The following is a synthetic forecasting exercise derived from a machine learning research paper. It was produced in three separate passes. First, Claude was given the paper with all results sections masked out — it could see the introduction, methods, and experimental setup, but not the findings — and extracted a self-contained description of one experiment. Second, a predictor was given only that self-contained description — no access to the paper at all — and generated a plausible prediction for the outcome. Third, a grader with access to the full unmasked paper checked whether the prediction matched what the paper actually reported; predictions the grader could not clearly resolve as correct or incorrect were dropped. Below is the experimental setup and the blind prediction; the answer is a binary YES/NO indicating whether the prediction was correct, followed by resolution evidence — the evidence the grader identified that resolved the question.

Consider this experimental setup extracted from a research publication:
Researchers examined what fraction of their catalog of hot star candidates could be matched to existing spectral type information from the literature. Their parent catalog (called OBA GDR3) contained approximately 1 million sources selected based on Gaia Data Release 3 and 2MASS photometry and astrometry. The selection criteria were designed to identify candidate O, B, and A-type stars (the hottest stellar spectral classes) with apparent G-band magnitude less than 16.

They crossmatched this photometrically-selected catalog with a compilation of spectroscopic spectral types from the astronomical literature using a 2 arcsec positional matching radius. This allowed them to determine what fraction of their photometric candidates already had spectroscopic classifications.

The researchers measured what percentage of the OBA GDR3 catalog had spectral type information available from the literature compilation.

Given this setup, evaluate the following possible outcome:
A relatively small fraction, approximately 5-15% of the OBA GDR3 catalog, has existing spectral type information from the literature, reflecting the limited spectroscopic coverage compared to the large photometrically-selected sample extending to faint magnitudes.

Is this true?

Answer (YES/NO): YES